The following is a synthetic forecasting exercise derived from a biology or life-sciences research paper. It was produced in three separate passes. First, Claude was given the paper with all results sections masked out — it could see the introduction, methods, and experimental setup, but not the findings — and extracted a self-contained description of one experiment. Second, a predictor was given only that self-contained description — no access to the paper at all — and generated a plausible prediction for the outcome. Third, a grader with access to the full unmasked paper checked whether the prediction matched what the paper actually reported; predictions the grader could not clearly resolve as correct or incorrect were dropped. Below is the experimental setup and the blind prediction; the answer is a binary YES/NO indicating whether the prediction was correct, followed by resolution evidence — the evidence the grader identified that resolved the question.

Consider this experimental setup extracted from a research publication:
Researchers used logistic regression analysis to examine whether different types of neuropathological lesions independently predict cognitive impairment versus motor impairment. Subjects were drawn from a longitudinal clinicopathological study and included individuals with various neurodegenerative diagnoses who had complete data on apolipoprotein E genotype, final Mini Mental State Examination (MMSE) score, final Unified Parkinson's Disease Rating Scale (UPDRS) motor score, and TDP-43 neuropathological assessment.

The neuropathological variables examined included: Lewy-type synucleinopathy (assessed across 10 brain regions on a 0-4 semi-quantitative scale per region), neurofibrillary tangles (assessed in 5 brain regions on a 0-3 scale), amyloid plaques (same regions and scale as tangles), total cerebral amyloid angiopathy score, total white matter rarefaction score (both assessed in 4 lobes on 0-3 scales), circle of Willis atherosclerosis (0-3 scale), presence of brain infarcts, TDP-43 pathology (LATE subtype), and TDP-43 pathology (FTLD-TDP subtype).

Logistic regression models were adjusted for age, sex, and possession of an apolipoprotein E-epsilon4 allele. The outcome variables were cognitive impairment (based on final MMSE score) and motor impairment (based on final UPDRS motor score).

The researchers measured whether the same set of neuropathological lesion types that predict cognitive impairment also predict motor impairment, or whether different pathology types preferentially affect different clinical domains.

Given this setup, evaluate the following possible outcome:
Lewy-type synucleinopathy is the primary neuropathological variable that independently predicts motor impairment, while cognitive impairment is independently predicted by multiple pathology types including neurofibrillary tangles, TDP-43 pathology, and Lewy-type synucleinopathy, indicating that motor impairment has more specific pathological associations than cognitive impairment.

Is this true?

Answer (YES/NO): NO